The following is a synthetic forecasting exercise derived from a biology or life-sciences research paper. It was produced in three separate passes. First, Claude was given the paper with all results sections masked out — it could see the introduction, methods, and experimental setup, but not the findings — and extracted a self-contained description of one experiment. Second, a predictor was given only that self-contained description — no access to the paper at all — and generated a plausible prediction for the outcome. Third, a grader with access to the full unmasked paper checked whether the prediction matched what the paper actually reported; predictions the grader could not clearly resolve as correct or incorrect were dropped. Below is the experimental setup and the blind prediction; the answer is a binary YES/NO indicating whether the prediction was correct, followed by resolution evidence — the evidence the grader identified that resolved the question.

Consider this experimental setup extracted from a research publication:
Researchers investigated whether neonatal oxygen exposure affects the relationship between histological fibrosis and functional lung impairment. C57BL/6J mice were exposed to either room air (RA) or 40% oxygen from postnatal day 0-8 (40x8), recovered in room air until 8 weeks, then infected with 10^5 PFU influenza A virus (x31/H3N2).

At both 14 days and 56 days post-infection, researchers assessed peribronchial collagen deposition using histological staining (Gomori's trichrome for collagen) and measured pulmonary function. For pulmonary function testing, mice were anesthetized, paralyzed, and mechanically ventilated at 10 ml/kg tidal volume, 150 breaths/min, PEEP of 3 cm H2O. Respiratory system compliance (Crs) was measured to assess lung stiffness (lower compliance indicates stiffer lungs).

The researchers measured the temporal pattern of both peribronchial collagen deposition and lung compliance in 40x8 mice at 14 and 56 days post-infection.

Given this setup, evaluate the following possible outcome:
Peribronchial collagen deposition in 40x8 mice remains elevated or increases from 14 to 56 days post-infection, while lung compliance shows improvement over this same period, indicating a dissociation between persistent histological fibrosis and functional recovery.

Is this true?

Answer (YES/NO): NO